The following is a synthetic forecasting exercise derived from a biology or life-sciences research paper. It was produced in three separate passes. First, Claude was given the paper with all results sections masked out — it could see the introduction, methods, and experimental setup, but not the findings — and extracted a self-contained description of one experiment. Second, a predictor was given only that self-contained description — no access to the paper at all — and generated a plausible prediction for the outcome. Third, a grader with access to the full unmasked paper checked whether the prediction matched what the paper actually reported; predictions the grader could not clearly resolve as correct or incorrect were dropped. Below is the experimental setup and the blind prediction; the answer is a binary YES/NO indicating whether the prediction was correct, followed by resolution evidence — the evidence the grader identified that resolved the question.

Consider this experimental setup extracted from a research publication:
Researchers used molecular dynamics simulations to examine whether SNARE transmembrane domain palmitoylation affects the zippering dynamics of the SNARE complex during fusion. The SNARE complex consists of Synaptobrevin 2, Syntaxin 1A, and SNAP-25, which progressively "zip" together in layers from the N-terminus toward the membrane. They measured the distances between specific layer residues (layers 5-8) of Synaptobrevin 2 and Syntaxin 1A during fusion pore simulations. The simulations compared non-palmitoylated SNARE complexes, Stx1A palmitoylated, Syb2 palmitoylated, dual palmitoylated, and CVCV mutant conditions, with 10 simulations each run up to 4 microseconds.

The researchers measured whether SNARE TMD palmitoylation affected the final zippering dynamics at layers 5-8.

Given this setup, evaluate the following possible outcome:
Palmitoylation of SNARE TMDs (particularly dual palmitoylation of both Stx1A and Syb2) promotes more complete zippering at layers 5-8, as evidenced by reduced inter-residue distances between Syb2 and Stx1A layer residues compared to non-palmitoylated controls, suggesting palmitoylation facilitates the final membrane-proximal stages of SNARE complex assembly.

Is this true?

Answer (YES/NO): NO